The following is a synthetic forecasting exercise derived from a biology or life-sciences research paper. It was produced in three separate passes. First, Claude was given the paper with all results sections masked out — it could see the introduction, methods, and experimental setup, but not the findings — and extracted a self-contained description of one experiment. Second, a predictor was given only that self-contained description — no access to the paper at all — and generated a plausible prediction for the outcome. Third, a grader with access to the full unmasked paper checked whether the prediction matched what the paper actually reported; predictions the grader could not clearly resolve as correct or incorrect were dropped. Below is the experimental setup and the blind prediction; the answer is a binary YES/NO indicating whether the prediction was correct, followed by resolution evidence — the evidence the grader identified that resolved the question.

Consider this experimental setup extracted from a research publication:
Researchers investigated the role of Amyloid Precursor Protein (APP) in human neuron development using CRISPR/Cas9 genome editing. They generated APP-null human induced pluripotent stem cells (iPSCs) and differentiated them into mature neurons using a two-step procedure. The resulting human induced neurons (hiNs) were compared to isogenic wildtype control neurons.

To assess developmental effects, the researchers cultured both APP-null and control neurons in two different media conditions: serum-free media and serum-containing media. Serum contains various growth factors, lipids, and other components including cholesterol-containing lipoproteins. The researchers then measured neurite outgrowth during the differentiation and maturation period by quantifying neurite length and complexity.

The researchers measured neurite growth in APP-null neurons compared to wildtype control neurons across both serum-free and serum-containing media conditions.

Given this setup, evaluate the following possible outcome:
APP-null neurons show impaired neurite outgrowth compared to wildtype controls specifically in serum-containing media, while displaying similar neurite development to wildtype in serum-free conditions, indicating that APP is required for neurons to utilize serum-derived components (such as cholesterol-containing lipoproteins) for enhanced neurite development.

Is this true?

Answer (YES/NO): NO